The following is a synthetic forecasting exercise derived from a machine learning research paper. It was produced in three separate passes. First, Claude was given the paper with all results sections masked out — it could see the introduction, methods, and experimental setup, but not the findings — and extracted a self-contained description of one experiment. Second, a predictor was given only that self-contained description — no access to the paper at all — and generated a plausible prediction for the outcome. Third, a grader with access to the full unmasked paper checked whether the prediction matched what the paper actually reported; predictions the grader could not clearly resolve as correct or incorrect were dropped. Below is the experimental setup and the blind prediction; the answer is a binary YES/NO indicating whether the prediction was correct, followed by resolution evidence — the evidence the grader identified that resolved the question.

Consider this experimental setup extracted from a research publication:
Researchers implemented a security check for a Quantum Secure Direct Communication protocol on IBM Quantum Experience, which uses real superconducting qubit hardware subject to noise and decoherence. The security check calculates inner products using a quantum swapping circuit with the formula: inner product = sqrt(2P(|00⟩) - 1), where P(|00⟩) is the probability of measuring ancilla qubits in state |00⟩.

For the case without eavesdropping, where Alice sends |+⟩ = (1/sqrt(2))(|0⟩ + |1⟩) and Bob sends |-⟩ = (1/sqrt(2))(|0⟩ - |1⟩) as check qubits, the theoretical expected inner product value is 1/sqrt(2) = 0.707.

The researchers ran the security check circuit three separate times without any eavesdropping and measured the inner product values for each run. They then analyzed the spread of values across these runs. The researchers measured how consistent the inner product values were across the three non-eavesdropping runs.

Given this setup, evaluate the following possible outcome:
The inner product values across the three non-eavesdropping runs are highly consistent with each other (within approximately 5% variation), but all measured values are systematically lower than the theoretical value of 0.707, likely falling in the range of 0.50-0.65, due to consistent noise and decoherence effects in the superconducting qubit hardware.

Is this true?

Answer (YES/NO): NO